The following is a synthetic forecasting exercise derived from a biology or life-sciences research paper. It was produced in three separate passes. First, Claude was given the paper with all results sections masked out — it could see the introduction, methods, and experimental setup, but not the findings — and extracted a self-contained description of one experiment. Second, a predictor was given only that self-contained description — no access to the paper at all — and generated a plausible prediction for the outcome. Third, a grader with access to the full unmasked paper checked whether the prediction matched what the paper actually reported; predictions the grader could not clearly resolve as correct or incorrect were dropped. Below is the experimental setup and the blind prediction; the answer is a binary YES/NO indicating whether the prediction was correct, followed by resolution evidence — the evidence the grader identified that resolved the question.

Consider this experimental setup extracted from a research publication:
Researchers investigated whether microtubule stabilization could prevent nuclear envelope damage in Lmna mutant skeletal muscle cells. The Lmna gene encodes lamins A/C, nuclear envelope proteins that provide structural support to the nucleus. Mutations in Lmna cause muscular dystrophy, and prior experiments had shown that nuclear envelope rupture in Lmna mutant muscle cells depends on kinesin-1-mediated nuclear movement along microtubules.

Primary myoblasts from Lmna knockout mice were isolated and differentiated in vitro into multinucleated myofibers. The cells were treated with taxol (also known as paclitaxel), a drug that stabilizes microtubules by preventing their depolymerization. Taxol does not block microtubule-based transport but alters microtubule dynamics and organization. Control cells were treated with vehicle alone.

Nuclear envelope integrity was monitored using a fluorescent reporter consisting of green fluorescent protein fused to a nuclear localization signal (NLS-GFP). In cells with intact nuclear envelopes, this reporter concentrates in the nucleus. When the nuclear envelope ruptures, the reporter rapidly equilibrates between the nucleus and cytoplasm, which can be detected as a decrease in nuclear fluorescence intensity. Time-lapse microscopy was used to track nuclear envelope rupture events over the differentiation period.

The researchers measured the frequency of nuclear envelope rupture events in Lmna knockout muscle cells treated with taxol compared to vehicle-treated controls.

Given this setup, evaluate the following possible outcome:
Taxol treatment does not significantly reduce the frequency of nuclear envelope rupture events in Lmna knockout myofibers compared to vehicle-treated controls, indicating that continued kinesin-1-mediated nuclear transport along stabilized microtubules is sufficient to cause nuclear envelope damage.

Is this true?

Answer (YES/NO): NO